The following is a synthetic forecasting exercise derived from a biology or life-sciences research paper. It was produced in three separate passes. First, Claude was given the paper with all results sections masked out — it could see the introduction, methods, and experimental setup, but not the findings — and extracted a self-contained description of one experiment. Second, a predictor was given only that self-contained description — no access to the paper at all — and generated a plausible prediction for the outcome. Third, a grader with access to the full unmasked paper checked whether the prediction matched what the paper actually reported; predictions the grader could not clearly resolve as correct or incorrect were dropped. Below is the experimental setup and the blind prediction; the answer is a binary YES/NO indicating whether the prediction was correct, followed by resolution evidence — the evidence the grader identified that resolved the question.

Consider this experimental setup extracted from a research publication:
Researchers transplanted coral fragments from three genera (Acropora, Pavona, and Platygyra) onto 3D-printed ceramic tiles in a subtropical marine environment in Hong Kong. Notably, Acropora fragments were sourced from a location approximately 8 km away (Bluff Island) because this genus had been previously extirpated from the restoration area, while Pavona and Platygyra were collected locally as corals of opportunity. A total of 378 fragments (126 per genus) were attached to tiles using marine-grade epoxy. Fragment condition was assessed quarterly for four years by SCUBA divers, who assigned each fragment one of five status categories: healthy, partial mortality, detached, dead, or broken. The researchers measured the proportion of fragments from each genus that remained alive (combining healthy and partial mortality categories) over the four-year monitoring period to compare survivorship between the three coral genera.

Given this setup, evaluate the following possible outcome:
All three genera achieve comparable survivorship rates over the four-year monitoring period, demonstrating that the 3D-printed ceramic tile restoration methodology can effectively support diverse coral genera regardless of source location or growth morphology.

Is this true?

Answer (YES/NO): NO